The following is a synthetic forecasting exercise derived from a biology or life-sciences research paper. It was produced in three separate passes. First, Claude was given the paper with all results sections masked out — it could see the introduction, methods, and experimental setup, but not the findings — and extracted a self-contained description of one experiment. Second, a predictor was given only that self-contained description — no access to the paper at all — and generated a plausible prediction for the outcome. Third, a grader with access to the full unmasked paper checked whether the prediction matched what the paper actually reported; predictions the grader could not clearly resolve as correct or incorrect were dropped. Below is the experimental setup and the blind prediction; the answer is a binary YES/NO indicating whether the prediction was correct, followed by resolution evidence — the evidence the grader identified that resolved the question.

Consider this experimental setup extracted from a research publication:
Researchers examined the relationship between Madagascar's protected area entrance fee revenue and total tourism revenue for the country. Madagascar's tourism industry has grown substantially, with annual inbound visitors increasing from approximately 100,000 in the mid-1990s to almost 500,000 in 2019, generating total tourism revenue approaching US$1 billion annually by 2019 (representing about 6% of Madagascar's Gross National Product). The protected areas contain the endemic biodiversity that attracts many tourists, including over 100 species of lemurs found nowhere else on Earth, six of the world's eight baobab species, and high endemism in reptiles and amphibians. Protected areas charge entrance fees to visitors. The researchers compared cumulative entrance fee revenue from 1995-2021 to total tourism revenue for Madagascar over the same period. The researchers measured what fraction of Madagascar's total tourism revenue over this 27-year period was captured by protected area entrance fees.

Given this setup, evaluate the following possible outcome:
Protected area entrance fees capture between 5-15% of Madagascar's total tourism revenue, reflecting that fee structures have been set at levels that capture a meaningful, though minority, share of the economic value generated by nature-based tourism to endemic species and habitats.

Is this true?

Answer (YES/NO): NO